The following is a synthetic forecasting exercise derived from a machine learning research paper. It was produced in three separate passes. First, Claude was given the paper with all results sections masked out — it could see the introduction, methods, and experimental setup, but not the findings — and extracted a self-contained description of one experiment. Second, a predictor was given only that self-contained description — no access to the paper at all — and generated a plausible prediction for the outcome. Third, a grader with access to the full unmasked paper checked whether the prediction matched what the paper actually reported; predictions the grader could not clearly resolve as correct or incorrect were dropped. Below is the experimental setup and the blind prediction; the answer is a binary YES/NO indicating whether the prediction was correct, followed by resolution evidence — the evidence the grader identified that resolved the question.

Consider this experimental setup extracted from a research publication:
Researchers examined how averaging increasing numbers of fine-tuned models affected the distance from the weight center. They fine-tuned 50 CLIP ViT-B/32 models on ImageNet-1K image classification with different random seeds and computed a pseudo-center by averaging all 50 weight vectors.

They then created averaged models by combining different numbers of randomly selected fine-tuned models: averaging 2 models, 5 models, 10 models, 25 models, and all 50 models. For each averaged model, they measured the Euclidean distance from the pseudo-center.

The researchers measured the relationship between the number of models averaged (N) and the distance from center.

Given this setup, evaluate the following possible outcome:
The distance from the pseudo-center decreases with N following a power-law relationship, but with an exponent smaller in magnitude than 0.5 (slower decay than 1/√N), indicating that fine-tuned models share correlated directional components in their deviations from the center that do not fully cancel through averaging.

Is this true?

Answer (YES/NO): NO